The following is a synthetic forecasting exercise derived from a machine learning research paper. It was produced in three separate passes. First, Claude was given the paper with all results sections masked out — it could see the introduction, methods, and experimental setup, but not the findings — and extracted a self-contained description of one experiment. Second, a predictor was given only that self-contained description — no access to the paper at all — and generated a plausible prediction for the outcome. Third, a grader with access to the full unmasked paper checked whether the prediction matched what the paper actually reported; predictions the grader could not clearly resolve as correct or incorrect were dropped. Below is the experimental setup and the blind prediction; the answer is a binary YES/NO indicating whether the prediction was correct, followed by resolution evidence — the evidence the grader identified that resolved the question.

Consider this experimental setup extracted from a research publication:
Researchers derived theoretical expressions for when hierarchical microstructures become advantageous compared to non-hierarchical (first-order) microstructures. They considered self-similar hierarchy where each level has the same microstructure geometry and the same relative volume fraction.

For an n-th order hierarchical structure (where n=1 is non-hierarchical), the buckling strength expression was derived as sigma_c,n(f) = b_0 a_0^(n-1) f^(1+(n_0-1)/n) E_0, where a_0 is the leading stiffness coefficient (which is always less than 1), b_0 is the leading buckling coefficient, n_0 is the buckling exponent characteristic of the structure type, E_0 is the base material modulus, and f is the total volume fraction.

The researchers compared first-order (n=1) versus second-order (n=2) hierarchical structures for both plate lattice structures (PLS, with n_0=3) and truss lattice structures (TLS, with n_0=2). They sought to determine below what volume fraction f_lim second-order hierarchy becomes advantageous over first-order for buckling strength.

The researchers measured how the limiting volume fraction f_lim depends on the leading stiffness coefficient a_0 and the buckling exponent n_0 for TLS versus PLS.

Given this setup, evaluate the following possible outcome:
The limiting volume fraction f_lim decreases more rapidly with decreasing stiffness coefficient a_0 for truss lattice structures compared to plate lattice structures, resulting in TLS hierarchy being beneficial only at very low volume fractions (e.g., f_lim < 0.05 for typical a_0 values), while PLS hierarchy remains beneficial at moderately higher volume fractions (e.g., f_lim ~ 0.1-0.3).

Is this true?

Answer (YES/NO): NO